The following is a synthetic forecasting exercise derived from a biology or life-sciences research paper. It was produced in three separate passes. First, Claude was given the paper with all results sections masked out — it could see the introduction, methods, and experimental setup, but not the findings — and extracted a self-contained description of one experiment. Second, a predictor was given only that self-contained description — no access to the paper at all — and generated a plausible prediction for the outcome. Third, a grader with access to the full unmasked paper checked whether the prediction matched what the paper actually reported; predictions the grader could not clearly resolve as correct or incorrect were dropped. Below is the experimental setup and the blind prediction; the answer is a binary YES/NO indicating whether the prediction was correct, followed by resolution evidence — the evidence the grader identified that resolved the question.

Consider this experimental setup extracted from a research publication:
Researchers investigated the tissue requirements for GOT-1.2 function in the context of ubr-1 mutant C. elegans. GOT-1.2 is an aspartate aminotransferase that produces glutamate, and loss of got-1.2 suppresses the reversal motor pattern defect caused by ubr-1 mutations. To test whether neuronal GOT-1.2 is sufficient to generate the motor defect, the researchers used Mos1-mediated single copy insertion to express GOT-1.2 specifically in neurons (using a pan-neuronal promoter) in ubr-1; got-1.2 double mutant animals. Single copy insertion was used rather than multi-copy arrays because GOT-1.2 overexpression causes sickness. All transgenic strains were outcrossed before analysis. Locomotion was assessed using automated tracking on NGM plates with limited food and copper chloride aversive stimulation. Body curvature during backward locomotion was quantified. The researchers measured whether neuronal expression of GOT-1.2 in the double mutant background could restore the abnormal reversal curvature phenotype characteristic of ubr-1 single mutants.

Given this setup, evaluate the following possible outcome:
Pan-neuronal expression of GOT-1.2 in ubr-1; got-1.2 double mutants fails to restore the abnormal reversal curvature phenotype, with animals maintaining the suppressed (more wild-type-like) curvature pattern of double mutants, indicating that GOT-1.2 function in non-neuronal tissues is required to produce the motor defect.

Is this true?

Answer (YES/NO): NO